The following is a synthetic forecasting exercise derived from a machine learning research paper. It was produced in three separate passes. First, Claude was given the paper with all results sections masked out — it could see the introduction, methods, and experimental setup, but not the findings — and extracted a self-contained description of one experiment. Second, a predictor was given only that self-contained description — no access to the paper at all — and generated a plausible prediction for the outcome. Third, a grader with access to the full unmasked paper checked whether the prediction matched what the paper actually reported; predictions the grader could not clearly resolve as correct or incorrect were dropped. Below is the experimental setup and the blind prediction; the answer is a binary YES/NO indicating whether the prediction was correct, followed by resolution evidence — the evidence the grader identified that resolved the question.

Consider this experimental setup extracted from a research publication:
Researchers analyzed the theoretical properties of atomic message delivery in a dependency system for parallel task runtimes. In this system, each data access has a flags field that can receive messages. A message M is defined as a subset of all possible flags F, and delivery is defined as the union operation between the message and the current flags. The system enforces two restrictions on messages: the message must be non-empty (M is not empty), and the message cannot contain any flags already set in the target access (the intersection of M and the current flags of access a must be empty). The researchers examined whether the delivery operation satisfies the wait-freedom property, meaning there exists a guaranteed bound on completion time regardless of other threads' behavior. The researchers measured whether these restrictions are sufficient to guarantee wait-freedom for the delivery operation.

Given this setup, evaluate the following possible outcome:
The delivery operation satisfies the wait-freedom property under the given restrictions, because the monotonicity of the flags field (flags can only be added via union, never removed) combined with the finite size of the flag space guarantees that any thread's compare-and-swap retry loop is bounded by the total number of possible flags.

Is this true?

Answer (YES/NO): YES